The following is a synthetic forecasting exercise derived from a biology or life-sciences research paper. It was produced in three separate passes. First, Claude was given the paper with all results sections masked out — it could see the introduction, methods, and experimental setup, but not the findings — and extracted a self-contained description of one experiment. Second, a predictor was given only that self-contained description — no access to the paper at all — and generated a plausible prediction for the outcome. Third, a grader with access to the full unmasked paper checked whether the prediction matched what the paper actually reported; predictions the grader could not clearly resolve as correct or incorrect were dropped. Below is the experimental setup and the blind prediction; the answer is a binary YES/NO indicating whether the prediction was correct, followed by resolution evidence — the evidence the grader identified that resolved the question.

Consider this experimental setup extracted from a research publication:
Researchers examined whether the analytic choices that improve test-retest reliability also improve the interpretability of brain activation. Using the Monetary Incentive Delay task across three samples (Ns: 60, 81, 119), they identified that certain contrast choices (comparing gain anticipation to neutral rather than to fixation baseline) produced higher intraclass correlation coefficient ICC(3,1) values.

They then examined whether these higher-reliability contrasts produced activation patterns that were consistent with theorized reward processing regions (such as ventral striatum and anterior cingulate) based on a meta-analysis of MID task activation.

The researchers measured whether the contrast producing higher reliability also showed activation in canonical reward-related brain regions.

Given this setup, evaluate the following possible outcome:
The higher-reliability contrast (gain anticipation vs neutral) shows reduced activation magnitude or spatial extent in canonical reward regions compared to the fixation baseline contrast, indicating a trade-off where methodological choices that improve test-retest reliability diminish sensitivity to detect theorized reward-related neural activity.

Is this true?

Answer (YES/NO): NO